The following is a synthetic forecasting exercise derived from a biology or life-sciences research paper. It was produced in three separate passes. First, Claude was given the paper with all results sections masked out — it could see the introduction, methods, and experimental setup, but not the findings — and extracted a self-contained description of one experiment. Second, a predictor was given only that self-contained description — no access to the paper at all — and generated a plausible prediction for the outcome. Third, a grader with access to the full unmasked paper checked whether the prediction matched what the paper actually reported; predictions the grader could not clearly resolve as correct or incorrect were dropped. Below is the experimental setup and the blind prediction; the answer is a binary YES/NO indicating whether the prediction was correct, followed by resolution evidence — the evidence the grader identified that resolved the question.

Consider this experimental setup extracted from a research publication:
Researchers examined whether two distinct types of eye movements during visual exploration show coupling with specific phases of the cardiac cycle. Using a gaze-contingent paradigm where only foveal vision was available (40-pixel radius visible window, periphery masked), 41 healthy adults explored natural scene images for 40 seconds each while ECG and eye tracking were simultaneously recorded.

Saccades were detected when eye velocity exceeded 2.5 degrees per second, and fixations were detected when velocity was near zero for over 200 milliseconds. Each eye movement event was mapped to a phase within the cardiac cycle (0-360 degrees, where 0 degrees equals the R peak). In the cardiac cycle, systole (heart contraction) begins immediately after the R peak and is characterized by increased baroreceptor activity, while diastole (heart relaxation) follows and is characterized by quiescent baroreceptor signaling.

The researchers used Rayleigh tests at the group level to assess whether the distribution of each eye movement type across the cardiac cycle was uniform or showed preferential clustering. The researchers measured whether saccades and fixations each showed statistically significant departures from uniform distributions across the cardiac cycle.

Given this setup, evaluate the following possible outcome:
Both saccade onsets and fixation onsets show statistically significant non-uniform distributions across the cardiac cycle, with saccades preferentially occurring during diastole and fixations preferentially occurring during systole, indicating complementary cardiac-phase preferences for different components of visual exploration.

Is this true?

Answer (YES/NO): NO